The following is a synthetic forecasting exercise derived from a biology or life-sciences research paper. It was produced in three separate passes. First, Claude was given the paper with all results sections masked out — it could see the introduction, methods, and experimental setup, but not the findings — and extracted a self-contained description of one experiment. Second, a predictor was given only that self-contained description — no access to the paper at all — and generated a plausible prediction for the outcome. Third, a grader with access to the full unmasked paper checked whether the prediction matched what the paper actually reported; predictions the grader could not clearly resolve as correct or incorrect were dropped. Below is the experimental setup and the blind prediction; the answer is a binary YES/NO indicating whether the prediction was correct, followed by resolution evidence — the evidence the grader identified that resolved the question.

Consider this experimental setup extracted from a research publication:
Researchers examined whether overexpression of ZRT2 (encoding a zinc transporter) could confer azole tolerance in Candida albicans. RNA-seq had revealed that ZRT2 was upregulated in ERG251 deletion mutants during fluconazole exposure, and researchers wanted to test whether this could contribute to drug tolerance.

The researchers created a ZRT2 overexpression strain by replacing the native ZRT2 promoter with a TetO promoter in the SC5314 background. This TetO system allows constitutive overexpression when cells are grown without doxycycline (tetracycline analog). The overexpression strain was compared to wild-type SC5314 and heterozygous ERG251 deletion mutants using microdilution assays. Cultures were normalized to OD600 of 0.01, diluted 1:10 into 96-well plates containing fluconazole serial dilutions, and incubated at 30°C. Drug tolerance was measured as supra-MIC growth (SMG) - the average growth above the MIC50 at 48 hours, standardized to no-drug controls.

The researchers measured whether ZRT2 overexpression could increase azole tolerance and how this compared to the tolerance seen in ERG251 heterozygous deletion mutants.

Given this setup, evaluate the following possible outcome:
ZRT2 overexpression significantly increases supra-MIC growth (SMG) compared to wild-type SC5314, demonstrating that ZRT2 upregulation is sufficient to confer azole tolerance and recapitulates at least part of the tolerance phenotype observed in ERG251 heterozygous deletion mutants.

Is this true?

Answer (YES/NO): YES